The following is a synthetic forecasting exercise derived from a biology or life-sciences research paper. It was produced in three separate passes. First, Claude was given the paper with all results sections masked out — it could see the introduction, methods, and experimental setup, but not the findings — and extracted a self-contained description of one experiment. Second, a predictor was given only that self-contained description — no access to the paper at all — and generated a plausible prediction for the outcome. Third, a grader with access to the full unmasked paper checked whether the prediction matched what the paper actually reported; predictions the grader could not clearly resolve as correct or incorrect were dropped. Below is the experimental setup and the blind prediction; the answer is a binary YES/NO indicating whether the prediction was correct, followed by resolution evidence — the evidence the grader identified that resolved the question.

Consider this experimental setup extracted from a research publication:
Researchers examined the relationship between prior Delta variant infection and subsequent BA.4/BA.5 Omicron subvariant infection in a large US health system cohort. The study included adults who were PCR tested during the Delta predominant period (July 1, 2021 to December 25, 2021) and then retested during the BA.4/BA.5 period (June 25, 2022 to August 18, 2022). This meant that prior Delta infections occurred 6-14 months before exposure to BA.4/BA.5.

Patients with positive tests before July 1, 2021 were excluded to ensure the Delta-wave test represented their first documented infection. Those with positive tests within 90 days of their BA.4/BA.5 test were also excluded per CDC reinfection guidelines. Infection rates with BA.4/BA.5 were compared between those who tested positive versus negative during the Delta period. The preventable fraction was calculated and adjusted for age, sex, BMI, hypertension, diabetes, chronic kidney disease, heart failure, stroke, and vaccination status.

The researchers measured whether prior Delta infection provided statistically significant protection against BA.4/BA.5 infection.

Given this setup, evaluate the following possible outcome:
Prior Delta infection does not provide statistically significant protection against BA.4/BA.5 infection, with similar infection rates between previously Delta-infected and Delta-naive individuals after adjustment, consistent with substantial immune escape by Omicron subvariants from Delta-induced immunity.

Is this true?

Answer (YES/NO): YES